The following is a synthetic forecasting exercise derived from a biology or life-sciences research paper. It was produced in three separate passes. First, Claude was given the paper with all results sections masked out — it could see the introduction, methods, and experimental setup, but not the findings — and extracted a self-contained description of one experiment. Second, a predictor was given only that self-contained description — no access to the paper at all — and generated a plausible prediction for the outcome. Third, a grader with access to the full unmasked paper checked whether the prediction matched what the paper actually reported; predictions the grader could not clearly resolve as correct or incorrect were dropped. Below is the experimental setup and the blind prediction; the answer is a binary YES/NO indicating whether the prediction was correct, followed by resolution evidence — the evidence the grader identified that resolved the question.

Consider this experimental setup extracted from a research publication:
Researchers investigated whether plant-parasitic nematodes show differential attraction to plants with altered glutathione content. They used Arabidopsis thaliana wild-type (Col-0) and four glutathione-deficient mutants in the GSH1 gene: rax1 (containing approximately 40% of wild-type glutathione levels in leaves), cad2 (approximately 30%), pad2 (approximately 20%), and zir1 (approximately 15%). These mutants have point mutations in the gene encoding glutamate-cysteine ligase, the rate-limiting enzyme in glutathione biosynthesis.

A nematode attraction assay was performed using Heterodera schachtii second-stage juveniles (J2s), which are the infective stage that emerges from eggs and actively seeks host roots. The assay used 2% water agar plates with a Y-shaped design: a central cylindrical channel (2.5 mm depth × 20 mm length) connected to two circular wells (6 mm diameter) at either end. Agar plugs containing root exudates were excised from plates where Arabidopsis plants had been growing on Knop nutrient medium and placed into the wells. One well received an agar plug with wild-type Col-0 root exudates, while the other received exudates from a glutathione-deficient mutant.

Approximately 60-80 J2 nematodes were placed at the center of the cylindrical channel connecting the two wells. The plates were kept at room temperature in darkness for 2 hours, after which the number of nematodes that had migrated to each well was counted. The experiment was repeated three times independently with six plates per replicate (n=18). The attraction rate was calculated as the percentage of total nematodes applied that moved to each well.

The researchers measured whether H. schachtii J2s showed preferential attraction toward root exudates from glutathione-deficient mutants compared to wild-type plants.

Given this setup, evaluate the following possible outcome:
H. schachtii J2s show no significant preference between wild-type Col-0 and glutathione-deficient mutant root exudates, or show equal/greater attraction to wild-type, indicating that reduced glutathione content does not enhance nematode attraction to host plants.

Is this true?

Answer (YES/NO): YES